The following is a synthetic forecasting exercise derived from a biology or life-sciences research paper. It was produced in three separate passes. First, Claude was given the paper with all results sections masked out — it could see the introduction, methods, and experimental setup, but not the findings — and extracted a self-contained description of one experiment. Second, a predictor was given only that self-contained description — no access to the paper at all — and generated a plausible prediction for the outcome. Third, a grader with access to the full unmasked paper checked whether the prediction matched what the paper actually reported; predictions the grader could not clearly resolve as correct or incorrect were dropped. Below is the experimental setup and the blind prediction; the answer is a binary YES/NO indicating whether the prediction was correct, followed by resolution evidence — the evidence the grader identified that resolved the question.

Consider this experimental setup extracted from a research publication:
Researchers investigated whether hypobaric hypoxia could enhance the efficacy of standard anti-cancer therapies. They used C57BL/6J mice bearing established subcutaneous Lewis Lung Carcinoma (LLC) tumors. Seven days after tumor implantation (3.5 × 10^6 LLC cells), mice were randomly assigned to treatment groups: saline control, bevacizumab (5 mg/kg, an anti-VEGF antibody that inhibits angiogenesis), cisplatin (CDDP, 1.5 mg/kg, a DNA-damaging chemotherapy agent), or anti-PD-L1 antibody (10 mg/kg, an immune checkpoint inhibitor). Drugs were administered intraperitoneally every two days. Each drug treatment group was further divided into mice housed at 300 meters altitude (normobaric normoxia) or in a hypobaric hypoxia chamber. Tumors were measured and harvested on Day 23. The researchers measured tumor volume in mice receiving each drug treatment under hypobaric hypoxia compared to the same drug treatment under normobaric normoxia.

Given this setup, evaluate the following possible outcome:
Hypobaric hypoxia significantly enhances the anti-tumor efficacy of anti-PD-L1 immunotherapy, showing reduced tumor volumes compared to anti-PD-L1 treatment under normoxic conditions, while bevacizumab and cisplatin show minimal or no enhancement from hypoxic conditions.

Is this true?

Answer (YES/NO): NO